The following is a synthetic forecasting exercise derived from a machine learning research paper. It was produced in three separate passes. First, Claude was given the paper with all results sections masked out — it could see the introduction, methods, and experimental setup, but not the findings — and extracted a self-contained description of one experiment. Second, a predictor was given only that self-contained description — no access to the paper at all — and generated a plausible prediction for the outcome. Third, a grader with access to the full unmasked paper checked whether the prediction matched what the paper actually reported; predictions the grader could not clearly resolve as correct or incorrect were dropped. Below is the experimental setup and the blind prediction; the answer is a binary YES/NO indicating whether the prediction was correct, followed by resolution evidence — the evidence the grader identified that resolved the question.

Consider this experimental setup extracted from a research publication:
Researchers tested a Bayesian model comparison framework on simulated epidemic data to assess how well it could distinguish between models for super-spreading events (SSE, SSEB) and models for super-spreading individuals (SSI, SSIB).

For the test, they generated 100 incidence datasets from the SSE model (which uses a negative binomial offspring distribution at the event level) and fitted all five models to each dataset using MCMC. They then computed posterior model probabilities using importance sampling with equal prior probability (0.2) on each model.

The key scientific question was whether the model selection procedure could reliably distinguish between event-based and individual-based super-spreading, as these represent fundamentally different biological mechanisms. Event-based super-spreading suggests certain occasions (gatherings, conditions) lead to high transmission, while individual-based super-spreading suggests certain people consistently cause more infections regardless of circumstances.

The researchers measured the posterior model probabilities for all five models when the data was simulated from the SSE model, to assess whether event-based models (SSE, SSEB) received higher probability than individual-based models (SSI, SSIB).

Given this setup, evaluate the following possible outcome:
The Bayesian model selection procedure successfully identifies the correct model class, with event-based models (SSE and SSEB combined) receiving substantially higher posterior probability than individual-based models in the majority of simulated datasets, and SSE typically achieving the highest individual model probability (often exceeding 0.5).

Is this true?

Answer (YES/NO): YES